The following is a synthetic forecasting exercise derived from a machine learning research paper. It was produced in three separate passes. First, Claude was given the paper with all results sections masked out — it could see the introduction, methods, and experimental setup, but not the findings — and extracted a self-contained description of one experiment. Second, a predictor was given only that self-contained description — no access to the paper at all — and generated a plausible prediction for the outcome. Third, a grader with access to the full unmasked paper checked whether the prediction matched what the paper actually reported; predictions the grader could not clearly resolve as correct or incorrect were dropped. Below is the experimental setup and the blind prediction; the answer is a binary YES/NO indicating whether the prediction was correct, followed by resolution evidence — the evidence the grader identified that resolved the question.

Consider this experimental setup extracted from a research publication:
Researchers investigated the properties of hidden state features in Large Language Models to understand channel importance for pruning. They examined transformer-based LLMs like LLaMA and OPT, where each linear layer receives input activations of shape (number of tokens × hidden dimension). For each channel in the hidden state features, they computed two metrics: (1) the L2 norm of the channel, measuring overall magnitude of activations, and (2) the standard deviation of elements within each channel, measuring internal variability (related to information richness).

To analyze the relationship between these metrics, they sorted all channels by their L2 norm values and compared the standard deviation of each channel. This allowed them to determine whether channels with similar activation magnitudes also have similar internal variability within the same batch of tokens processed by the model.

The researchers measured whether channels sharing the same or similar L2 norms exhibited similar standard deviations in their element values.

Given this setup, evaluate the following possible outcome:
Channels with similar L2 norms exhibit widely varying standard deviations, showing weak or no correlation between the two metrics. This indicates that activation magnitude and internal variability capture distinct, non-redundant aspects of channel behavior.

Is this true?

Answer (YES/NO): YES